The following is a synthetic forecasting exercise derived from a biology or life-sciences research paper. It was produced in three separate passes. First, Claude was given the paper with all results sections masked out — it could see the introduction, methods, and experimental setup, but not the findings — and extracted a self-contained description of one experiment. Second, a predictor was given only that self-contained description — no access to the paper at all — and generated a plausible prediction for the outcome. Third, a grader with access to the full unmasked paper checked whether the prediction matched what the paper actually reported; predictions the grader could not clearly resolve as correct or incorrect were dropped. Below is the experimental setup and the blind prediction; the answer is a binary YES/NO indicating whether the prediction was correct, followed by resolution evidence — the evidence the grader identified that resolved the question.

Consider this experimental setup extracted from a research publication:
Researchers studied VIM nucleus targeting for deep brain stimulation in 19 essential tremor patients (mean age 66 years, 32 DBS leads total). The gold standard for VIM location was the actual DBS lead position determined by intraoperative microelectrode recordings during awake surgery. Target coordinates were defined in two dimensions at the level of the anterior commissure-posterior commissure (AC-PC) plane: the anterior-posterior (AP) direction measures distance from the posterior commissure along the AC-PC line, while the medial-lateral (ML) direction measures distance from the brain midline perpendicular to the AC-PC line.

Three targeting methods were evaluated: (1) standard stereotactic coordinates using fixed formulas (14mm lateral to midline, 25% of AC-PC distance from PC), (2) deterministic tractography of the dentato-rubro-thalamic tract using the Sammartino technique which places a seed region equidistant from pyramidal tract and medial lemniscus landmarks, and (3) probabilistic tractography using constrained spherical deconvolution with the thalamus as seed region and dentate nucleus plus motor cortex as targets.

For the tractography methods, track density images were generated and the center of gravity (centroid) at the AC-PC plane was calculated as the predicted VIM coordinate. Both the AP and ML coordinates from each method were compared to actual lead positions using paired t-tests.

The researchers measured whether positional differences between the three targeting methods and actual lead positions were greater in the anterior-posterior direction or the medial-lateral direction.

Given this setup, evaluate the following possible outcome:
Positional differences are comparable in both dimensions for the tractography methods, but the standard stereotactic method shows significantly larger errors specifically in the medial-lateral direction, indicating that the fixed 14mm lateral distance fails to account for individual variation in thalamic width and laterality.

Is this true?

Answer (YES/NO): NO